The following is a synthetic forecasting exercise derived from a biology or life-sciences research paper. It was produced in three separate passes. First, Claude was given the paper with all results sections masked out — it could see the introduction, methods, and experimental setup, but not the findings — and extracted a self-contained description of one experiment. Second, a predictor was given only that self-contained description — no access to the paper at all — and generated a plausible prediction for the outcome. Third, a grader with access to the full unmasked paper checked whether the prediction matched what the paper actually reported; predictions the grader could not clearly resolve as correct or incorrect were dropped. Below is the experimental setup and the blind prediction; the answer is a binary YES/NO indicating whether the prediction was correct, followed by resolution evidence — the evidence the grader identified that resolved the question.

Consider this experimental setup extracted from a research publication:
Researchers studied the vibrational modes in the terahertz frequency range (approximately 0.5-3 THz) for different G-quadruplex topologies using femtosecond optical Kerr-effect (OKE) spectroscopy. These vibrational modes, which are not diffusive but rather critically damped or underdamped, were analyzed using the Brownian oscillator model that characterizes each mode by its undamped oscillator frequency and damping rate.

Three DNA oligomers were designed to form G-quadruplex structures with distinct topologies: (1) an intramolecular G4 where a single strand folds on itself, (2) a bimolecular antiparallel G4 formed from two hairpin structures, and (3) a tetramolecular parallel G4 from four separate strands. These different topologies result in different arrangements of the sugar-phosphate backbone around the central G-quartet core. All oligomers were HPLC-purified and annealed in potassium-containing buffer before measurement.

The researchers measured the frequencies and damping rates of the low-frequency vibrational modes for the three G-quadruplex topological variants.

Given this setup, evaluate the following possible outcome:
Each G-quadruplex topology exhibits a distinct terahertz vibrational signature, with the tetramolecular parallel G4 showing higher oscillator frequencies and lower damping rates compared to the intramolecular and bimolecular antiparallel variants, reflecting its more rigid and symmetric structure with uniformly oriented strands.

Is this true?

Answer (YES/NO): NO